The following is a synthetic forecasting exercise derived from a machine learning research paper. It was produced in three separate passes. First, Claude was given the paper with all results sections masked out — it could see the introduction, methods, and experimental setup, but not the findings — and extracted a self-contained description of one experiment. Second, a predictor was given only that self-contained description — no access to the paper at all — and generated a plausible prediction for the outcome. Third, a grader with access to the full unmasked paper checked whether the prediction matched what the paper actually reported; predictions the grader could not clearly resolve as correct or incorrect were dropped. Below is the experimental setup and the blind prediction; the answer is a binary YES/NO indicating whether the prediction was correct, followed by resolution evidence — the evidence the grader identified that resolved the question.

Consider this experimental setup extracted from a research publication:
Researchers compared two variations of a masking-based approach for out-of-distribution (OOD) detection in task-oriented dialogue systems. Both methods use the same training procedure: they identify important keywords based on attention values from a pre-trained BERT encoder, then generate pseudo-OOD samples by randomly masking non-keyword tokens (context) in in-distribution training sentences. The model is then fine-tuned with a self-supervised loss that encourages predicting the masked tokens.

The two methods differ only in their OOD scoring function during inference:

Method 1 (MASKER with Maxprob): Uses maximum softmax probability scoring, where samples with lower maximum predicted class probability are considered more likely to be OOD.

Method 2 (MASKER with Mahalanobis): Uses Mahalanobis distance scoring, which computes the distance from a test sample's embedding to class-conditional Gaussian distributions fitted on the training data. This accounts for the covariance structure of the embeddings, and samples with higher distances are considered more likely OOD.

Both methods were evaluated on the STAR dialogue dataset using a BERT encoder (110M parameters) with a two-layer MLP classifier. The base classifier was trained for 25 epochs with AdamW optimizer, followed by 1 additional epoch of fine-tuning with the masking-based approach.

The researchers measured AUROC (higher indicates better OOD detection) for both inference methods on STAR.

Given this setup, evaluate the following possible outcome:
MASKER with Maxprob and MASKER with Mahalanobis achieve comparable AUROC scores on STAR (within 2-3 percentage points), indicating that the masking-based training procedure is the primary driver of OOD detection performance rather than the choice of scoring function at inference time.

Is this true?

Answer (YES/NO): NO